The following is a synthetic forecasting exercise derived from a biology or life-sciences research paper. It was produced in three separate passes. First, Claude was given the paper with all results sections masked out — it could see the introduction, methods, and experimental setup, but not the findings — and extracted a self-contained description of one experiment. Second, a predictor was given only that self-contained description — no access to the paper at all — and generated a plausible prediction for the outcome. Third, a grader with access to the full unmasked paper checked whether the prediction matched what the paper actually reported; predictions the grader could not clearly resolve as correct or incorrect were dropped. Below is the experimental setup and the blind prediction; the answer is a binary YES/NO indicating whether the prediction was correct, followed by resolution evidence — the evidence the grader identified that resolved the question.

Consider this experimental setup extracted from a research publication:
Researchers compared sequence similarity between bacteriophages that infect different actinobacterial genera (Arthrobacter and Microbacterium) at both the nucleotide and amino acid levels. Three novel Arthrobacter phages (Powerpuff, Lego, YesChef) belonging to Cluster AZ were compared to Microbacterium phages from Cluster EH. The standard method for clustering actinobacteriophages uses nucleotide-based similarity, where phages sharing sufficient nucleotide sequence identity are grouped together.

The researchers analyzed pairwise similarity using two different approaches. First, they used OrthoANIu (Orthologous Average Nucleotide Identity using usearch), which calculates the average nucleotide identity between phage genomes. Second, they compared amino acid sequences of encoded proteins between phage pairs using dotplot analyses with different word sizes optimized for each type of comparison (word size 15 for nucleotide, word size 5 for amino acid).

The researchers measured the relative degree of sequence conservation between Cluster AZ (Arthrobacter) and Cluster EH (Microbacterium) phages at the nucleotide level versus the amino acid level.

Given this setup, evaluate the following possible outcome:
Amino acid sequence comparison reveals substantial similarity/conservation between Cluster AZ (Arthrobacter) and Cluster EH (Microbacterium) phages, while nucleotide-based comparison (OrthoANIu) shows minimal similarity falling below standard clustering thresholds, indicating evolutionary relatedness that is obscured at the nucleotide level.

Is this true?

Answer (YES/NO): YES